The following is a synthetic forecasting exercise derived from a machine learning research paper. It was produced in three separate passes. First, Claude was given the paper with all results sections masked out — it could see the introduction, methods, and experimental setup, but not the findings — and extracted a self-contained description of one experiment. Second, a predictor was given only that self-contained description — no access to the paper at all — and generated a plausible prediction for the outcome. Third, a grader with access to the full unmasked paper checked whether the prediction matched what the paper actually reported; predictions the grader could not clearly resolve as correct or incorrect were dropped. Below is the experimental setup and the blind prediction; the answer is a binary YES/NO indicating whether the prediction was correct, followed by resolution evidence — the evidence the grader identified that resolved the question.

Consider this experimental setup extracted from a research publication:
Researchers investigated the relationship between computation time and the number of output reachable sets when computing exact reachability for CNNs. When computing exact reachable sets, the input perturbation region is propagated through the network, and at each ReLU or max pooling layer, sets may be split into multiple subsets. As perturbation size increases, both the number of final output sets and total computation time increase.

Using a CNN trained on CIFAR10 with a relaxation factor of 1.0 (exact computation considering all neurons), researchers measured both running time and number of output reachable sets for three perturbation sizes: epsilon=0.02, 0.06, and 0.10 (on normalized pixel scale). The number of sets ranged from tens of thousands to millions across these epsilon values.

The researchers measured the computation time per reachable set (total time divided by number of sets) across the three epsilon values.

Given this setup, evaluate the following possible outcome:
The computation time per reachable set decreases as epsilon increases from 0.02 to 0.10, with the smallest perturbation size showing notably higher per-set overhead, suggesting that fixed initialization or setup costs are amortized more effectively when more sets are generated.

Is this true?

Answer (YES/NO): NO